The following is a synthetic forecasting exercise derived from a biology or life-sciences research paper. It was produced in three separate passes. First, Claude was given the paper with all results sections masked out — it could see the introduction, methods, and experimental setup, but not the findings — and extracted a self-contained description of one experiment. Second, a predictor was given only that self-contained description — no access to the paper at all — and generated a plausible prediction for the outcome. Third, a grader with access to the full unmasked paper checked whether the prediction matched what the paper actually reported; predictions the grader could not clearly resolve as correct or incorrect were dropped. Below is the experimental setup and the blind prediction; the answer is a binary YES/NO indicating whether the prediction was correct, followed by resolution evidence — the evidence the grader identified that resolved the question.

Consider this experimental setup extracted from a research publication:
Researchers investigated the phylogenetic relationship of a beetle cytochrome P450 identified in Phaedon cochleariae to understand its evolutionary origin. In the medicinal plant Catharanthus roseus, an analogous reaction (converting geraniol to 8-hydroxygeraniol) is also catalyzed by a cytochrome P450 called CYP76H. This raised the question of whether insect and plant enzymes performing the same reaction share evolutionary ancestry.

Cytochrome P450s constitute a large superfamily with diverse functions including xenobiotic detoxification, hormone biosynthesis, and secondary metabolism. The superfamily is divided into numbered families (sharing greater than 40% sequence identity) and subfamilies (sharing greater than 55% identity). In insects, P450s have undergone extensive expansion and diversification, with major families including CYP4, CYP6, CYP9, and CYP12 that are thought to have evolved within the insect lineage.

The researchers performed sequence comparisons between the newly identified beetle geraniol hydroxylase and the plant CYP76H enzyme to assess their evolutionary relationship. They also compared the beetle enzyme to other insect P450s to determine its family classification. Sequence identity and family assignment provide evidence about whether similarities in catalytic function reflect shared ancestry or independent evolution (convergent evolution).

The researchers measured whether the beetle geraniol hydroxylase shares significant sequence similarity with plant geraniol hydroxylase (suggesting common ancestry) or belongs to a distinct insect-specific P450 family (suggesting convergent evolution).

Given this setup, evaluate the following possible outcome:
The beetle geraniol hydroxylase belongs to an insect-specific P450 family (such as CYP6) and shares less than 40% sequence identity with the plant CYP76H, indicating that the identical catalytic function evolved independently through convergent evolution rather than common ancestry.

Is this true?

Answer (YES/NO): YES